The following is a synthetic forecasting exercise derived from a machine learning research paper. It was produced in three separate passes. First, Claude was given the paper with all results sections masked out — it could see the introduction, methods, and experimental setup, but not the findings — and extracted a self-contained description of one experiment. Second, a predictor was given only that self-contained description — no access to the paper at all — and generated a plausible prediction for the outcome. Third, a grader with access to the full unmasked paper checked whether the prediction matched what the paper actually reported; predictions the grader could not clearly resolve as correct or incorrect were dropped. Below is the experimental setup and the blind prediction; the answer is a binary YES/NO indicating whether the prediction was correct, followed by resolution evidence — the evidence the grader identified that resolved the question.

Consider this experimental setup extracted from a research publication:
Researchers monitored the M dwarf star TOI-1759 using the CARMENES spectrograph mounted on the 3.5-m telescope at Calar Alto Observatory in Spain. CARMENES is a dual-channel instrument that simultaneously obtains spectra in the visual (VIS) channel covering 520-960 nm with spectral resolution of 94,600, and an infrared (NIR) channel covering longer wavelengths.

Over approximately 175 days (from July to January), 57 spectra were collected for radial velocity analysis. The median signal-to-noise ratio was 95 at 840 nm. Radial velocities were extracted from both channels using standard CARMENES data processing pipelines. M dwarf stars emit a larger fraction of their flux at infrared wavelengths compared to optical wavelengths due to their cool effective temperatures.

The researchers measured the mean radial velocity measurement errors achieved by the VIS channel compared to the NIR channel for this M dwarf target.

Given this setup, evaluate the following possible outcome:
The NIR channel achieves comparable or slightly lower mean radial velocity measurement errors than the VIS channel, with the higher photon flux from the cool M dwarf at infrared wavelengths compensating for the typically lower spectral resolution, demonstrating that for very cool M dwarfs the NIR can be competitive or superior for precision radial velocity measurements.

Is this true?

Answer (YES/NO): NO